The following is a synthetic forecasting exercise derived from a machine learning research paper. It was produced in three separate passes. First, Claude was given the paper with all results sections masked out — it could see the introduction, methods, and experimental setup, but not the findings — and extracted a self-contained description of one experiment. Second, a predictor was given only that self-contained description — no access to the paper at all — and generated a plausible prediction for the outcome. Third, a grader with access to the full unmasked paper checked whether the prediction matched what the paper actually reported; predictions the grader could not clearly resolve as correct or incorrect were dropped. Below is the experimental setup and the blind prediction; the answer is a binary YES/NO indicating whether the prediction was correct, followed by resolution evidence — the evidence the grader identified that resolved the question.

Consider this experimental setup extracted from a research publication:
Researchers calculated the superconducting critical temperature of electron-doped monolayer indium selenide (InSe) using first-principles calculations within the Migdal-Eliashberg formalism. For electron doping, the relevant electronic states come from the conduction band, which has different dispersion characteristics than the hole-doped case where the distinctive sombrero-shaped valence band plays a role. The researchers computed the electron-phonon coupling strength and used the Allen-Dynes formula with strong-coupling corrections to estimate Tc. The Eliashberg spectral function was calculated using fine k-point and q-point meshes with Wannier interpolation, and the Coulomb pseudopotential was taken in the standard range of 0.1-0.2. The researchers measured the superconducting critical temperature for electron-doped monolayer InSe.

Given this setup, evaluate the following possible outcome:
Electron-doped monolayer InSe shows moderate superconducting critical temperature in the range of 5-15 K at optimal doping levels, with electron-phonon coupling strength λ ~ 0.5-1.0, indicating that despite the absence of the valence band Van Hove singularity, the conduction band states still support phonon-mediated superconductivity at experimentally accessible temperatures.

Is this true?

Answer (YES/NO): NO